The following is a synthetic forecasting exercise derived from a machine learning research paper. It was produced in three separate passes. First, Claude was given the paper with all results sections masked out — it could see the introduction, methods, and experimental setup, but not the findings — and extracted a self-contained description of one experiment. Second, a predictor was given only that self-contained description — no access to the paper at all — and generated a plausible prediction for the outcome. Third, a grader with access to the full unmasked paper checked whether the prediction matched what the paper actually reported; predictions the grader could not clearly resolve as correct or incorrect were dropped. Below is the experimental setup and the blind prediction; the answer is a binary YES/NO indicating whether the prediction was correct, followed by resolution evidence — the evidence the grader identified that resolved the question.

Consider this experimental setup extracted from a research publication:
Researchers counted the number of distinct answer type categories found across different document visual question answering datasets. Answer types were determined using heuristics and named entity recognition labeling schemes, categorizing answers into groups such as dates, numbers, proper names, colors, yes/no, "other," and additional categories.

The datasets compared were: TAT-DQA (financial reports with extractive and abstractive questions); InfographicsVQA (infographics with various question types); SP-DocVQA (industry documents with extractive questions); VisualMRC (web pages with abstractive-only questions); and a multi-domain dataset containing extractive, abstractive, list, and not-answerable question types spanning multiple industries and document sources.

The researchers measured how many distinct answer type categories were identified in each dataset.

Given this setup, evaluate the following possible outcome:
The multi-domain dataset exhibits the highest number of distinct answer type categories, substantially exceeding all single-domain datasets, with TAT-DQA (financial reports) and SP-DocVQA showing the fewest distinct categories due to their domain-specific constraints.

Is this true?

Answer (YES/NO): NO